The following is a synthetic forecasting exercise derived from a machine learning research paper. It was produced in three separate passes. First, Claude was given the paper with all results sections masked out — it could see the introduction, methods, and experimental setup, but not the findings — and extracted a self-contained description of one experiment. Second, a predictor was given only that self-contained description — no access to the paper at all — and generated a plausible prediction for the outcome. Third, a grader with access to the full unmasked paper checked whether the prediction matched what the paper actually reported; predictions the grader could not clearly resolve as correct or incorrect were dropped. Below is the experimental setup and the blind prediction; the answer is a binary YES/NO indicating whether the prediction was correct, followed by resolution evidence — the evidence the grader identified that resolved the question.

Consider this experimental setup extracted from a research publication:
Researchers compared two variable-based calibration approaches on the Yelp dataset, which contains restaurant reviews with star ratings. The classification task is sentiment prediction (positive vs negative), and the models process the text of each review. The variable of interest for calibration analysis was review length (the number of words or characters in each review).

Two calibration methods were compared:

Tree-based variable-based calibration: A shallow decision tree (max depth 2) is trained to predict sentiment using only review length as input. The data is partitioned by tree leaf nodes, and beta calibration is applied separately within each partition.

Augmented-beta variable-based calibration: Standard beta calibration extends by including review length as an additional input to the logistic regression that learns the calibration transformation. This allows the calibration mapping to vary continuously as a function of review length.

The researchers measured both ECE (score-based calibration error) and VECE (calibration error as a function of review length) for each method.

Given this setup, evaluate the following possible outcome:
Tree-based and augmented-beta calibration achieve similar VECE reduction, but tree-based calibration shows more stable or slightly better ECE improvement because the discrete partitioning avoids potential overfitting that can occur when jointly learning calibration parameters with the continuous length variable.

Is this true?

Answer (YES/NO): NO